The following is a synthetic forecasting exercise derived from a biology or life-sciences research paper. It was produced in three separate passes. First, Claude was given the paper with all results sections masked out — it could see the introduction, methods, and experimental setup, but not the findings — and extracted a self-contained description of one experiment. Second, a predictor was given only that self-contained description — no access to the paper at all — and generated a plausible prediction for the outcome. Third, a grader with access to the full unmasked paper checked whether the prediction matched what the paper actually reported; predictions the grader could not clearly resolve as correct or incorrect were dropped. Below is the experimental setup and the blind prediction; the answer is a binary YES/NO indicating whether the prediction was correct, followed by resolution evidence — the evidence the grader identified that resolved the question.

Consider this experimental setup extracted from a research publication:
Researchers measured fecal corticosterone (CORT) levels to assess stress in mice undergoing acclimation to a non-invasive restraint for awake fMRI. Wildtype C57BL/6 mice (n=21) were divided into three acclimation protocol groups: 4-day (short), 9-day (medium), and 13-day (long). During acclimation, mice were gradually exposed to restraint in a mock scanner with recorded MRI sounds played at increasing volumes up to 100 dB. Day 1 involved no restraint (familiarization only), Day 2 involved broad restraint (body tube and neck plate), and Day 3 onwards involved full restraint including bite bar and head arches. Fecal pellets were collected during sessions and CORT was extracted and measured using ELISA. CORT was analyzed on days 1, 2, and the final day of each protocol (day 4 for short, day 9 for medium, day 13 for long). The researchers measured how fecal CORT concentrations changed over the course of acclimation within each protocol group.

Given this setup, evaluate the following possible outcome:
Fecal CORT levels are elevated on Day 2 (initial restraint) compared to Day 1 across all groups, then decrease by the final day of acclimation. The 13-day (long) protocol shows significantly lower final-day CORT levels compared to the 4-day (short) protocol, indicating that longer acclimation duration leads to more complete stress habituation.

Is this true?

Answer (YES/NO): NO